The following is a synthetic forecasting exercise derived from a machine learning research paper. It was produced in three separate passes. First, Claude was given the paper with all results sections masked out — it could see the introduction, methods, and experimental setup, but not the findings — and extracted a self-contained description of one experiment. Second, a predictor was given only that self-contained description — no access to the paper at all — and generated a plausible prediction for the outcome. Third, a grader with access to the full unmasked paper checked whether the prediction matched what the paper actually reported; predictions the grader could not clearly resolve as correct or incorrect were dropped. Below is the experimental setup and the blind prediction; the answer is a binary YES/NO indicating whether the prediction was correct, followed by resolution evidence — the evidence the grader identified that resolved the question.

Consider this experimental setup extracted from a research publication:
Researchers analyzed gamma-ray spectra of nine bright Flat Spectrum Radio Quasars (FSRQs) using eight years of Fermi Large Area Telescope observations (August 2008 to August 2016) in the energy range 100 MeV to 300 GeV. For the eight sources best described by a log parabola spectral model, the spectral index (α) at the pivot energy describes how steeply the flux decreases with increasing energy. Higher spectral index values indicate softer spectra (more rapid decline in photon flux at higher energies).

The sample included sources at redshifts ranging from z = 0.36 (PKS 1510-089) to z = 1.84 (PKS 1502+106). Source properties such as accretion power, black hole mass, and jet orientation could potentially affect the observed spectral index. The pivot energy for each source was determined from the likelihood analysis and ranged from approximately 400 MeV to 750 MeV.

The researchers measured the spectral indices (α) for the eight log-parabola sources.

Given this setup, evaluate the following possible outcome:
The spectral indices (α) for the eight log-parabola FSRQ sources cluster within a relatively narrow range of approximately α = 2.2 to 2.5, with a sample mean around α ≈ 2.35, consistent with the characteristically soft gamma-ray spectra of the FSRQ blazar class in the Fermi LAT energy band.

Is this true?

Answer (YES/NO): NO